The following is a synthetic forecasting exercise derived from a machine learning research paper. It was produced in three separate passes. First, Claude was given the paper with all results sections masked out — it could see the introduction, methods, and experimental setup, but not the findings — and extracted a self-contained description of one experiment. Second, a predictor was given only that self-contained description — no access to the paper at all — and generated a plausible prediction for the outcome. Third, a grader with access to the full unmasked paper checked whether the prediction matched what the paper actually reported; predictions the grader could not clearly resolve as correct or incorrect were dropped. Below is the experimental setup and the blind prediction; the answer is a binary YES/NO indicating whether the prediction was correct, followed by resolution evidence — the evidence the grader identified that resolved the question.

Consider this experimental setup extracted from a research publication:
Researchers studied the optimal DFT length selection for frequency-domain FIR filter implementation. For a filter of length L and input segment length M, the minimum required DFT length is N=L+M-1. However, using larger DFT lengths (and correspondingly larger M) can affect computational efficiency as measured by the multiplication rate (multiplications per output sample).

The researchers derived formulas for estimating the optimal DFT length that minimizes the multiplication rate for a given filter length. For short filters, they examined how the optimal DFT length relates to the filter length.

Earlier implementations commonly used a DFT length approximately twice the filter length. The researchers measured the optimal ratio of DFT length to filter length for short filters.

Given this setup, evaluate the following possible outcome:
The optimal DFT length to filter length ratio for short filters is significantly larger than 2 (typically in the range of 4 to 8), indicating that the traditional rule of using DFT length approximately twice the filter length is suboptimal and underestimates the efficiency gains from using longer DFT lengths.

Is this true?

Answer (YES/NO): NO